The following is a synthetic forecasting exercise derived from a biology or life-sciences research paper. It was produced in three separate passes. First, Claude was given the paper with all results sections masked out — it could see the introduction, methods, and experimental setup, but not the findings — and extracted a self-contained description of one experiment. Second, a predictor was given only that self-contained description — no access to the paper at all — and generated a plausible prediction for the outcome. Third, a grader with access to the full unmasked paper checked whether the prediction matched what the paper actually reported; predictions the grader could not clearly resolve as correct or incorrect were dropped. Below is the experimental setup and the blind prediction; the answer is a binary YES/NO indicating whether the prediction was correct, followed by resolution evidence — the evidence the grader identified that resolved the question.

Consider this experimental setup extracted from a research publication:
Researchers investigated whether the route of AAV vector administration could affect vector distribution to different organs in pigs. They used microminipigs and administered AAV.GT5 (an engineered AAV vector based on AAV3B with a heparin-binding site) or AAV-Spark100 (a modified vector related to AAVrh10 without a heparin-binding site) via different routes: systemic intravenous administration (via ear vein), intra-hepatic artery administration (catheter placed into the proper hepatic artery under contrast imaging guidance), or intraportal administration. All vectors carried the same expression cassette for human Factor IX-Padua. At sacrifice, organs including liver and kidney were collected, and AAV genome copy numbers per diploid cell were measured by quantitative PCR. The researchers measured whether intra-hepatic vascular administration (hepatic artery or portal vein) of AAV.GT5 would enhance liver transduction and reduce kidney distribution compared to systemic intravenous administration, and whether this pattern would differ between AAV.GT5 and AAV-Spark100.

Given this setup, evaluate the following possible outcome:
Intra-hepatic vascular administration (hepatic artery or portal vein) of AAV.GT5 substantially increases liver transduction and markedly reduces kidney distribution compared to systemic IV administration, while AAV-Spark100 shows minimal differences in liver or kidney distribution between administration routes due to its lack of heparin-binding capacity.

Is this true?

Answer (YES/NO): YES